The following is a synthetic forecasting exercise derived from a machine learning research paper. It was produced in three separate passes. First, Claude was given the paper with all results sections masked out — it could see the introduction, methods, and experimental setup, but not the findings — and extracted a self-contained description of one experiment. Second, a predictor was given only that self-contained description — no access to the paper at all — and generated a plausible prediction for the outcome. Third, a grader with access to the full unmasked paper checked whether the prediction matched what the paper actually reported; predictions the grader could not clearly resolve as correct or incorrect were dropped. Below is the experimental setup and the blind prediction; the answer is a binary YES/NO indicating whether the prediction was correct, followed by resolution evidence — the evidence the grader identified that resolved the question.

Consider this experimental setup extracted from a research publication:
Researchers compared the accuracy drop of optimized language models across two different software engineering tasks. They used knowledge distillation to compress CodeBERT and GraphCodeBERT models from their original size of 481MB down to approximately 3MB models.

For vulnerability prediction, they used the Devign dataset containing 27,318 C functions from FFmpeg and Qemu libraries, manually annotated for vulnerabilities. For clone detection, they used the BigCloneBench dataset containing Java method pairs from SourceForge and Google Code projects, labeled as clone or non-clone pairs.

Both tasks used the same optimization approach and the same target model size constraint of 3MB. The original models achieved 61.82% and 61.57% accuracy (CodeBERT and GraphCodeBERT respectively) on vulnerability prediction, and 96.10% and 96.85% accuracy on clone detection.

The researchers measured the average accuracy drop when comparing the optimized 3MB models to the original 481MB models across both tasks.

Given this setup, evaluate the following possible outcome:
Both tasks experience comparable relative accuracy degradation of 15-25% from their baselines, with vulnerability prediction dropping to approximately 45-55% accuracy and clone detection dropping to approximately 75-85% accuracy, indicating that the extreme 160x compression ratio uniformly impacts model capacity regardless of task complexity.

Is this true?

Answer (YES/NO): NO